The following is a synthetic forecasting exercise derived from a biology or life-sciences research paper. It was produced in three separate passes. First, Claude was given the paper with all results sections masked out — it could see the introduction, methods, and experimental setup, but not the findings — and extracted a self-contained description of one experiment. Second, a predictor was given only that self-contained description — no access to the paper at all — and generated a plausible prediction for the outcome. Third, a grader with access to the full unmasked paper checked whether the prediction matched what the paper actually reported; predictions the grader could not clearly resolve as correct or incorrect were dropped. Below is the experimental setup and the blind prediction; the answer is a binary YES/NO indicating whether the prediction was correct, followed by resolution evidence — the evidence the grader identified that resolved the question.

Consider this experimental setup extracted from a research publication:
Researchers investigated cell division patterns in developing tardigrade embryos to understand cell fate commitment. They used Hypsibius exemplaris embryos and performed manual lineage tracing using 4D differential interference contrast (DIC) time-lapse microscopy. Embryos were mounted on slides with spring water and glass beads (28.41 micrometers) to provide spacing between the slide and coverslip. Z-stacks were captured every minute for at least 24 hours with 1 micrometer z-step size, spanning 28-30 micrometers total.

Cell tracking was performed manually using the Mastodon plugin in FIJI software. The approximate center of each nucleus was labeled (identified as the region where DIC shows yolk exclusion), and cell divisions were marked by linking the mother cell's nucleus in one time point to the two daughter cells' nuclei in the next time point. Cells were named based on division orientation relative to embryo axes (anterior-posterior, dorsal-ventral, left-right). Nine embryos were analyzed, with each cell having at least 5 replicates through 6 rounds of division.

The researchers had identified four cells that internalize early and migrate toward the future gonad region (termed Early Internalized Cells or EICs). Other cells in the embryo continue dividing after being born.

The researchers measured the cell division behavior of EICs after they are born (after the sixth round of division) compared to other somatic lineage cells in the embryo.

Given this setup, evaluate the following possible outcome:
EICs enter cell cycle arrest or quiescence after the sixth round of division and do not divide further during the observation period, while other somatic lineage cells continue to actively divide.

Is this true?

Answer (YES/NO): YES